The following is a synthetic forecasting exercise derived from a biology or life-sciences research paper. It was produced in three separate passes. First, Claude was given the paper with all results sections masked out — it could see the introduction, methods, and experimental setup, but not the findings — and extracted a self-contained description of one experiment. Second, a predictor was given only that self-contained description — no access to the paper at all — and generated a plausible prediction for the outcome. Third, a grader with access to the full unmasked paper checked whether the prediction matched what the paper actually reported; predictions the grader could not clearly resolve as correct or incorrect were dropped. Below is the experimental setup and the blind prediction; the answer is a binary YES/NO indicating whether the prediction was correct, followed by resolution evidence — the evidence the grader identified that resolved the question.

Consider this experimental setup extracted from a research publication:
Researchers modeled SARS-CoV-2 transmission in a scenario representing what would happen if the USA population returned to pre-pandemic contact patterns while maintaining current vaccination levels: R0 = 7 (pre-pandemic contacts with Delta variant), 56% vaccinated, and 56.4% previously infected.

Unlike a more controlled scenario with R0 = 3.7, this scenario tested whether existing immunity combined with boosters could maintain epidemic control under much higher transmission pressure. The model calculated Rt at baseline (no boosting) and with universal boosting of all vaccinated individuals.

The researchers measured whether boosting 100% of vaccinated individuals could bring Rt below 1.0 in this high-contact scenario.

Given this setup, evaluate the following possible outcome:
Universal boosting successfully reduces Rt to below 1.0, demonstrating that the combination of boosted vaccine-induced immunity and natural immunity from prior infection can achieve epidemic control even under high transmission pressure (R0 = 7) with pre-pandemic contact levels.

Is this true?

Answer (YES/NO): NO